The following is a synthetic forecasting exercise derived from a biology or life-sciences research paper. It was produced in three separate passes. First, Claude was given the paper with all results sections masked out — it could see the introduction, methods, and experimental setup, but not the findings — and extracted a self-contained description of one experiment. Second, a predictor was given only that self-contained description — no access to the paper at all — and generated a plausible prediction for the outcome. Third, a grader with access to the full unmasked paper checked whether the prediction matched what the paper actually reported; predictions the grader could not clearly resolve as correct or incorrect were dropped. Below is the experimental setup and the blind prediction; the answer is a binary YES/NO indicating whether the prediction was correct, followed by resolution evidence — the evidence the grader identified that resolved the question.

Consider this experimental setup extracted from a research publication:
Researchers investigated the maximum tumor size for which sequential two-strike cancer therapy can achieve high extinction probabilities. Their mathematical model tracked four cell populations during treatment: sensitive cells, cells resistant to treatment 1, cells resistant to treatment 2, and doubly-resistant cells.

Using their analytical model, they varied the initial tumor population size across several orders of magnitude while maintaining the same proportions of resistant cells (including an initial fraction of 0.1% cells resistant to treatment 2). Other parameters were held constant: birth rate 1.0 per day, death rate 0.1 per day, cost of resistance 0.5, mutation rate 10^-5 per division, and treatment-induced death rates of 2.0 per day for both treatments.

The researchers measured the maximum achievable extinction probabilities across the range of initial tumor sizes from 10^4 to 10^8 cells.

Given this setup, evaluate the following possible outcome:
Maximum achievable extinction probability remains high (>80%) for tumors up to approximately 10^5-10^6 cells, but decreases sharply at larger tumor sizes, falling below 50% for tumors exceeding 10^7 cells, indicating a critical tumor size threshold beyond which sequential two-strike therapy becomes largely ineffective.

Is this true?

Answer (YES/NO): NO